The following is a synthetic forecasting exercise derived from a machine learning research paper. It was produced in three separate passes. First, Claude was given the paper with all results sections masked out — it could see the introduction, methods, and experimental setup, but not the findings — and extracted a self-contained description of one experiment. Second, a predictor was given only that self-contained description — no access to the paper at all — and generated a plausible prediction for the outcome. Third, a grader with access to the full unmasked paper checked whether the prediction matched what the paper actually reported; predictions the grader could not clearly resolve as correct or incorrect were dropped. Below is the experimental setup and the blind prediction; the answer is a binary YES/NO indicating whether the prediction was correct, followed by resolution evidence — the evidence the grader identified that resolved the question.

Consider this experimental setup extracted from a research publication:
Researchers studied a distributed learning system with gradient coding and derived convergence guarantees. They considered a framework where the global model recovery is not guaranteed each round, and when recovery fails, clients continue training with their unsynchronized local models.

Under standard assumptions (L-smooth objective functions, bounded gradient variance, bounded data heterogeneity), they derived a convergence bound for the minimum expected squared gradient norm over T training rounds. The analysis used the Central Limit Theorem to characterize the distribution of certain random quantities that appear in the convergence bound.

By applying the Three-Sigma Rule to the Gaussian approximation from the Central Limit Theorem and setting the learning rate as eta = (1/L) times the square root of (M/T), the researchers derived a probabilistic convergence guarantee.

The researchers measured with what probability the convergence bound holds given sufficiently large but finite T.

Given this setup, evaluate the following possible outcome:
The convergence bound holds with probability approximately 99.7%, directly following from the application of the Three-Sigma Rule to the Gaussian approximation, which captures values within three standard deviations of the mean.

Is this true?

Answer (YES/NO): NO